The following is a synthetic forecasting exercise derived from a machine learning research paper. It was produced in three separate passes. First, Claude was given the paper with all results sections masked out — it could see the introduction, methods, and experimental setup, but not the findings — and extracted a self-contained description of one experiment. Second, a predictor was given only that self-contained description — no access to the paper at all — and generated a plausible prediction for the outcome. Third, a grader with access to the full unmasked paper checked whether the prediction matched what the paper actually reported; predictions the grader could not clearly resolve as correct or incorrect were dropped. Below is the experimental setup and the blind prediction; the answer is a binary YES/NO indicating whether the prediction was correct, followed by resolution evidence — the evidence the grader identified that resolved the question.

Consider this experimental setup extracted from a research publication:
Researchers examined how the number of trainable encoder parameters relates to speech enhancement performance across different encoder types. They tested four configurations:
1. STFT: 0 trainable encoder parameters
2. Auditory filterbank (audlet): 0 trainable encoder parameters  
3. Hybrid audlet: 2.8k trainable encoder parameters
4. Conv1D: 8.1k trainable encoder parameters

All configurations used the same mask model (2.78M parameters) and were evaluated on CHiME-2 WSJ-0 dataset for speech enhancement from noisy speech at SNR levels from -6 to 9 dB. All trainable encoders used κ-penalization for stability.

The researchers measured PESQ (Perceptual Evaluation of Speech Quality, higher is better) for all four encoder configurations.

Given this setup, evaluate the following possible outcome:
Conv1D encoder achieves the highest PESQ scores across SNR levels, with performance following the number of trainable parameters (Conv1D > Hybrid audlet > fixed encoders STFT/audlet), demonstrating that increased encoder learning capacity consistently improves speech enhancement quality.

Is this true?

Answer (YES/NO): NO